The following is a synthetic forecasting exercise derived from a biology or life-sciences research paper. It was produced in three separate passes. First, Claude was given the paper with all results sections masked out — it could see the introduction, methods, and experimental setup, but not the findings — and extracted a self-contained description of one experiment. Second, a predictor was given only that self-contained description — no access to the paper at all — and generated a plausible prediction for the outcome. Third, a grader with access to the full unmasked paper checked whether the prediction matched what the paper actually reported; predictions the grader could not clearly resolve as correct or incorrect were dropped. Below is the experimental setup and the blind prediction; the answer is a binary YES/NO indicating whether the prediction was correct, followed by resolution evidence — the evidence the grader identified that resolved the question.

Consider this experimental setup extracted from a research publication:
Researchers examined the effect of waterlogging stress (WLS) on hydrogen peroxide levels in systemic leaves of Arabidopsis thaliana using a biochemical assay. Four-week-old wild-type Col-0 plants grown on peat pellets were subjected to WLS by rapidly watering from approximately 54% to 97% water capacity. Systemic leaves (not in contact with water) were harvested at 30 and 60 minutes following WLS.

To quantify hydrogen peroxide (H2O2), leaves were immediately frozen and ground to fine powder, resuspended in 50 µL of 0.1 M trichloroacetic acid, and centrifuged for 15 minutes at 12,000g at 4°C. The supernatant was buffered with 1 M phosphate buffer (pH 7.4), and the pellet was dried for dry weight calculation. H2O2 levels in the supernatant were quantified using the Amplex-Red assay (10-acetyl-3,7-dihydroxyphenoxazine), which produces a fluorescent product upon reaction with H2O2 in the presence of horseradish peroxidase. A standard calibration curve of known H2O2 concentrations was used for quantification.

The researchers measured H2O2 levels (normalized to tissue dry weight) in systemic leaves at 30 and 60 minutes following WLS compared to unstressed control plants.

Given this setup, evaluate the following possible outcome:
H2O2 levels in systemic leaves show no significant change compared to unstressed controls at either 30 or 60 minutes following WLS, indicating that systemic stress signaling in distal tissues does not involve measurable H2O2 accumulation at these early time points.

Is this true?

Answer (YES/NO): NO